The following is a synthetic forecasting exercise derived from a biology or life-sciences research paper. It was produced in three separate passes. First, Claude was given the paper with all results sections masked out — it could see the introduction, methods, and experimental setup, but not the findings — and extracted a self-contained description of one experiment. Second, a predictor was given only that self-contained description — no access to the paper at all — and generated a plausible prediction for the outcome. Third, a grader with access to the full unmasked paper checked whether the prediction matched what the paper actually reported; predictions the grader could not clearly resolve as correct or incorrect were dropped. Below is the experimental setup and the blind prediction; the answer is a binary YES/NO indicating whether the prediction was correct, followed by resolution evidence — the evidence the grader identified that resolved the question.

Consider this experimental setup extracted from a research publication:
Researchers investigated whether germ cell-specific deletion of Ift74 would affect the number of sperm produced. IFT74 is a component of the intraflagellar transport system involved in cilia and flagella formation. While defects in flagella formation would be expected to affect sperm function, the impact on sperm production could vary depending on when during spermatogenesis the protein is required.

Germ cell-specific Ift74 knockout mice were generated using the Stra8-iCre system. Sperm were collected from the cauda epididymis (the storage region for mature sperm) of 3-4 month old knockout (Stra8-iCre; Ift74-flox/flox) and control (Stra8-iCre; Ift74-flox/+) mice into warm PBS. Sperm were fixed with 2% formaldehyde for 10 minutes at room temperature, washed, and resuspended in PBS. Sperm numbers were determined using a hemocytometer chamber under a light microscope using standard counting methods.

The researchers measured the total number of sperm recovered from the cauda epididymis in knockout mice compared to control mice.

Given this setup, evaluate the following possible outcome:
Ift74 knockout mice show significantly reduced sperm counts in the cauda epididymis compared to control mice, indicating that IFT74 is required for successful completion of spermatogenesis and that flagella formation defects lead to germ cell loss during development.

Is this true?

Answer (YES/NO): YES